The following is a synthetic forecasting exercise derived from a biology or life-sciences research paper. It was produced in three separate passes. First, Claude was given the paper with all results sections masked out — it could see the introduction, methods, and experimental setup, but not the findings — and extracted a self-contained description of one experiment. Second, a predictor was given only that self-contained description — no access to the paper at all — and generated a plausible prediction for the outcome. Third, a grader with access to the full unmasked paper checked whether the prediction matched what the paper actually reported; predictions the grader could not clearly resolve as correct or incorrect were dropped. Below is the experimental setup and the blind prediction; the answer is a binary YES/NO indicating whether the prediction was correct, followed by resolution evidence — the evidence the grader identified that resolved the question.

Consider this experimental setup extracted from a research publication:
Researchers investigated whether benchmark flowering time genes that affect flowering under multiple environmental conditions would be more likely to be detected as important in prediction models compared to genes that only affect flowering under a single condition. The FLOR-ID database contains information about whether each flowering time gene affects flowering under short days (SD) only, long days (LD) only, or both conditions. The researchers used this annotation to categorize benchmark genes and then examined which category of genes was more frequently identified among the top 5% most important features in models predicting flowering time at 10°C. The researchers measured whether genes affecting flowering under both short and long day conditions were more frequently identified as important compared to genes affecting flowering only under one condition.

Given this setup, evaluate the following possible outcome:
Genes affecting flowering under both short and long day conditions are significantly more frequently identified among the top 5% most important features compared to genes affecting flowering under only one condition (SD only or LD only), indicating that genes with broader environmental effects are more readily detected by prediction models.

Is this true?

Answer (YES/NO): YES